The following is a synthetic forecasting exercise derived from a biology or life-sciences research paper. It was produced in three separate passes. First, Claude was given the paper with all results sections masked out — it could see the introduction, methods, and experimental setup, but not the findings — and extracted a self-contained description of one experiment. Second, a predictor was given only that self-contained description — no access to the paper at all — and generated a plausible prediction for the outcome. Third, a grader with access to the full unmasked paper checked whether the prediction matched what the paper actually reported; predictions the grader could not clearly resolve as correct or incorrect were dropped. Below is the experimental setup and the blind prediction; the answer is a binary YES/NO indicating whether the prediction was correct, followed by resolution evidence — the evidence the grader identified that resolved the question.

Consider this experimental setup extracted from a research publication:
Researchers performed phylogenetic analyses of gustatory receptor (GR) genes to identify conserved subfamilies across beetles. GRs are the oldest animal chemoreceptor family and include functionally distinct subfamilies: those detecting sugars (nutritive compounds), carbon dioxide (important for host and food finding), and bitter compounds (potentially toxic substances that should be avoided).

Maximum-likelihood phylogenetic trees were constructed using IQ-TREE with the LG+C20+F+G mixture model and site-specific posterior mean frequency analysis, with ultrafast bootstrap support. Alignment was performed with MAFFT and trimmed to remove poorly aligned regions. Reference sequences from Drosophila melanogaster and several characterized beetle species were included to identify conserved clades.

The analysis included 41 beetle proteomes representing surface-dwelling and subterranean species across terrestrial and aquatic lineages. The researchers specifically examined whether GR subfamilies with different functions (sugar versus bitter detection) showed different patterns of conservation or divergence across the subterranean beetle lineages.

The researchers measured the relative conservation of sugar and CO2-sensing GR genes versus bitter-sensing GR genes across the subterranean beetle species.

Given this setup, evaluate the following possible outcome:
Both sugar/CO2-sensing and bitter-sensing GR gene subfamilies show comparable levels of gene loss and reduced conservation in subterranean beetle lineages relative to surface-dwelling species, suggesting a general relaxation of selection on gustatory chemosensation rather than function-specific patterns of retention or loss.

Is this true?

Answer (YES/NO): NO